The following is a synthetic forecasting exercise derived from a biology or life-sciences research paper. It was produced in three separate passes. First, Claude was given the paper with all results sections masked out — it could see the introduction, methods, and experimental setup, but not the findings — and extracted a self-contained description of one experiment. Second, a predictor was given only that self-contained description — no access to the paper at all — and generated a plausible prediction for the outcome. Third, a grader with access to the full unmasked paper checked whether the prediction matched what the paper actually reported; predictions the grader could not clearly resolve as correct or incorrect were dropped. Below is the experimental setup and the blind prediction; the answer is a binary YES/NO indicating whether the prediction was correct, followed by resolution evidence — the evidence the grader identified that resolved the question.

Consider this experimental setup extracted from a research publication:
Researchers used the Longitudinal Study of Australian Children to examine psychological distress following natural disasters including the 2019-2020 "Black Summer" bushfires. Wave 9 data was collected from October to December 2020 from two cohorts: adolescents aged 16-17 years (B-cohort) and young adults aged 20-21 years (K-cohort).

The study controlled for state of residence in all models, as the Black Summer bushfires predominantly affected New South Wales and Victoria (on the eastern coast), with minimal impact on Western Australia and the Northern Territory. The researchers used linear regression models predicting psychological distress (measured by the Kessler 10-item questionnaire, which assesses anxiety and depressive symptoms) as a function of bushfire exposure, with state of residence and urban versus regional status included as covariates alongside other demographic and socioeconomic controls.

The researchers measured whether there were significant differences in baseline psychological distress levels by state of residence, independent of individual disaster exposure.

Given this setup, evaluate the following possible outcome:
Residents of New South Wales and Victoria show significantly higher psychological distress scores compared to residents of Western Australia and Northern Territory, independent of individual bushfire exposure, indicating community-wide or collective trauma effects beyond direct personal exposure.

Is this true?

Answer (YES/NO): NO